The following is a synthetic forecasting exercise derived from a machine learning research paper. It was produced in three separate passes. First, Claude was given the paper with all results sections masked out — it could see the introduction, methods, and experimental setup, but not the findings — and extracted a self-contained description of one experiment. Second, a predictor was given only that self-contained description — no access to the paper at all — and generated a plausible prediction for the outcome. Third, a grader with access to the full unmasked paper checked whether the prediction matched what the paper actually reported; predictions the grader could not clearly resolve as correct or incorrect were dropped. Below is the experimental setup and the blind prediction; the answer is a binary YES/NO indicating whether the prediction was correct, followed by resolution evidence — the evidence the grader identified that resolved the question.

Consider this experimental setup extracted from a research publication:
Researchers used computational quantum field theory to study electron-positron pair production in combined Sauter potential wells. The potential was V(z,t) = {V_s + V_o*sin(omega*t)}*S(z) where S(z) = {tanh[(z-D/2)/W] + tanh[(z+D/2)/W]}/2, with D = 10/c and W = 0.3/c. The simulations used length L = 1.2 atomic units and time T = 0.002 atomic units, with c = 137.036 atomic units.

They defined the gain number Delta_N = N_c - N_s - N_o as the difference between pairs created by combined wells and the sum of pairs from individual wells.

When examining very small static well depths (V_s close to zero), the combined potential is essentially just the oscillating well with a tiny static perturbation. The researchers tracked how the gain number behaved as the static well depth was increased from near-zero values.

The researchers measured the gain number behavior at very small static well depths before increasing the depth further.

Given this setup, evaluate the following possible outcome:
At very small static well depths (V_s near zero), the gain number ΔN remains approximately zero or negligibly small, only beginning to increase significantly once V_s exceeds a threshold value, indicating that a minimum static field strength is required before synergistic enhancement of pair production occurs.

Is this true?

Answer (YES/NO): YES